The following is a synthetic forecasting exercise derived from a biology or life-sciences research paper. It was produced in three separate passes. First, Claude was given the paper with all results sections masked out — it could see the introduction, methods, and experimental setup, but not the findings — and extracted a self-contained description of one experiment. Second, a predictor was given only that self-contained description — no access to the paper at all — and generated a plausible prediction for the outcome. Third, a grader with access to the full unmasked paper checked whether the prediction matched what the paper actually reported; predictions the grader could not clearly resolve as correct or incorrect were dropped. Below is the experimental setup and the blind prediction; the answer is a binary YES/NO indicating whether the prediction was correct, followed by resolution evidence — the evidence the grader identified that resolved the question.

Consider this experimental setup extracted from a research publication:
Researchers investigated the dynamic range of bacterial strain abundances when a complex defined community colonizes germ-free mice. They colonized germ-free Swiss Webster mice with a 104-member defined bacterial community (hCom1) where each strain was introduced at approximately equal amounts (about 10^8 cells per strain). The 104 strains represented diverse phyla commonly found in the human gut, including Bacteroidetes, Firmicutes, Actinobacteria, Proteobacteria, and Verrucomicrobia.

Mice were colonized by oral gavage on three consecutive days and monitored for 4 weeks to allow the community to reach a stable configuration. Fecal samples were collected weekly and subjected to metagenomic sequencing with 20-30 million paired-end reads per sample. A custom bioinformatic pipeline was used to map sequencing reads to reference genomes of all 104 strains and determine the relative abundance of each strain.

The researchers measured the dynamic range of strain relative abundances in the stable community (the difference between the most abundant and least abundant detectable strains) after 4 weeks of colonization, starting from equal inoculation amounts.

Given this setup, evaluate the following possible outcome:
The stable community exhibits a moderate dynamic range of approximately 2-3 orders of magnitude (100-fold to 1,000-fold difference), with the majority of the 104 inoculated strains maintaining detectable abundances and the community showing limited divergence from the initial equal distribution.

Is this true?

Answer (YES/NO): NO